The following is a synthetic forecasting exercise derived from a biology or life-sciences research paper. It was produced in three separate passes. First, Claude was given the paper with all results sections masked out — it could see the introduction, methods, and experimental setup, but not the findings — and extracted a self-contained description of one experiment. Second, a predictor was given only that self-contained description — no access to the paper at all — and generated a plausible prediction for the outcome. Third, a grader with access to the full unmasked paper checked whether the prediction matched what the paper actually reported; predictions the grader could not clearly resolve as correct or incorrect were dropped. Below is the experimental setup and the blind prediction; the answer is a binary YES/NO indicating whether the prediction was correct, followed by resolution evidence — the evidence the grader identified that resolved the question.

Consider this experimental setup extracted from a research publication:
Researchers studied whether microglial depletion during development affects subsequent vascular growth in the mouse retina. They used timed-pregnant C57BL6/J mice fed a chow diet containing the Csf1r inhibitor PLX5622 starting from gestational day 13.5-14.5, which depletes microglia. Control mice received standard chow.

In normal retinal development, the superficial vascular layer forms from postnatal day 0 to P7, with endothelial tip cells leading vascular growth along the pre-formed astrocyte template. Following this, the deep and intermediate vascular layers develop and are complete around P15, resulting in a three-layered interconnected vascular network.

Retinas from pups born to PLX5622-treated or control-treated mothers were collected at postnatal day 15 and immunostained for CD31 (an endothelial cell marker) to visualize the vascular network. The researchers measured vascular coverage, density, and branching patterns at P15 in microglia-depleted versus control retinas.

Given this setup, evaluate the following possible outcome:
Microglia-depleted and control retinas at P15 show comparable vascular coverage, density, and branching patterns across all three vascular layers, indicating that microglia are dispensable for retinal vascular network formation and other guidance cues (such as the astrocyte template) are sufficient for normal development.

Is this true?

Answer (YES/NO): NO